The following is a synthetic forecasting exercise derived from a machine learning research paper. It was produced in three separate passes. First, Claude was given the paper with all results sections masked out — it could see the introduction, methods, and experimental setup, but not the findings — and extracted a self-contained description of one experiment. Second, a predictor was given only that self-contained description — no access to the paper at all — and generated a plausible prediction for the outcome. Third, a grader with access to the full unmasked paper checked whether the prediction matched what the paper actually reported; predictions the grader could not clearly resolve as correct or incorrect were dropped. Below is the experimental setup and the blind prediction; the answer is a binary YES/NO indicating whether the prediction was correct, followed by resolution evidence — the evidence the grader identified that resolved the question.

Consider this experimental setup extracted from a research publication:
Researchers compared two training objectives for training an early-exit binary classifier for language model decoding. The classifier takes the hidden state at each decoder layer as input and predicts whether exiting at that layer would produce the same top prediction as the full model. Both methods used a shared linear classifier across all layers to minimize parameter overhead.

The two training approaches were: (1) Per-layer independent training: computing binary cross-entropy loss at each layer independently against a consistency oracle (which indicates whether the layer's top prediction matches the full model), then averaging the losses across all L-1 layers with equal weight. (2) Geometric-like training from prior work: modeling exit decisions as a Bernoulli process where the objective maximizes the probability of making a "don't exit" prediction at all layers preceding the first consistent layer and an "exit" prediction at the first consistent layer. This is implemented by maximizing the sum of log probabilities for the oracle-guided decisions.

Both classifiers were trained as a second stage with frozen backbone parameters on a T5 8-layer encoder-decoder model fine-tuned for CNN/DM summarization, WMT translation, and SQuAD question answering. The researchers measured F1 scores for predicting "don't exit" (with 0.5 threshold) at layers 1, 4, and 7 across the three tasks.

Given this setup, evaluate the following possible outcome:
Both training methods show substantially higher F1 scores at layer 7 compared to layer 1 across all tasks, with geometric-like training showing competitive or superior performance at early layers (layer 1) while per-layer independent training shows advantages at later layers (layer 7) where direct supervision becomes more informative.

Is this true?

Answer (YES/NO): NO